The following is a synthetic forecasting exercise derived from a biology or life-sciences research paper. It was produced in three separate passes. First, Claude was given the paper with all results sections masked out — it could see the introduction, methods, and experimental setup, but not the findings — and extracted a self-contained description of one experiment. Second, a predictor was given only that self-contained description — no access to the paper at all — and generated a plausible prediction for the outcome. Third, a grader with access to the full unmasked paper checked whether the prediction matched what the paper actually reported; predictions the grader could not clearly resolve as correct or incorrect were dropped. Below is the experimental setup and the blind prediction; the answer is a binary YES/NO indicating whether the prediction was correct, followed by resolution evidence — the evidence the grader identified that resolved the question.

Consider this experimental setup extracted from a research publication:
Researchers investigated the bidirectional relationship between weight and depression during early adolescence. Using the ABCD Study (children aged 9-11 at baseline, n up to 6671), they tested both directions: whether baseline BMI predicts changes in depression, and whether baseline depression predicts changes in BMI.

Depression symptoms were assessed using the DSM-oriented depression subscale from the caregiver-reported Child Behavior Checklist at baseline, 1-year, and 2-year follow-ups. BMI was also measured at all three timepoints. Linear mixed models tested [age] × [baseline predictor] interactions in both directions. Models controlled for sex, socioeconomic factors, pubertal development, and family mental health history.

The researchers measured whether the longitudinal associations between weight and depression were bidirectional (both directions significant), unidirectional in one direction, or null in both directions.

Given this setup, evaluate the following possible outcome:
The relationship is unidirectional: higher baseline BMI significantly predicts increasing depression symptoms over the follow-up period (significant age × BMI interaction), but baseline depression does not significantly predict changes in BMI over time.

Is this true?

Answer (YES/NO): YES